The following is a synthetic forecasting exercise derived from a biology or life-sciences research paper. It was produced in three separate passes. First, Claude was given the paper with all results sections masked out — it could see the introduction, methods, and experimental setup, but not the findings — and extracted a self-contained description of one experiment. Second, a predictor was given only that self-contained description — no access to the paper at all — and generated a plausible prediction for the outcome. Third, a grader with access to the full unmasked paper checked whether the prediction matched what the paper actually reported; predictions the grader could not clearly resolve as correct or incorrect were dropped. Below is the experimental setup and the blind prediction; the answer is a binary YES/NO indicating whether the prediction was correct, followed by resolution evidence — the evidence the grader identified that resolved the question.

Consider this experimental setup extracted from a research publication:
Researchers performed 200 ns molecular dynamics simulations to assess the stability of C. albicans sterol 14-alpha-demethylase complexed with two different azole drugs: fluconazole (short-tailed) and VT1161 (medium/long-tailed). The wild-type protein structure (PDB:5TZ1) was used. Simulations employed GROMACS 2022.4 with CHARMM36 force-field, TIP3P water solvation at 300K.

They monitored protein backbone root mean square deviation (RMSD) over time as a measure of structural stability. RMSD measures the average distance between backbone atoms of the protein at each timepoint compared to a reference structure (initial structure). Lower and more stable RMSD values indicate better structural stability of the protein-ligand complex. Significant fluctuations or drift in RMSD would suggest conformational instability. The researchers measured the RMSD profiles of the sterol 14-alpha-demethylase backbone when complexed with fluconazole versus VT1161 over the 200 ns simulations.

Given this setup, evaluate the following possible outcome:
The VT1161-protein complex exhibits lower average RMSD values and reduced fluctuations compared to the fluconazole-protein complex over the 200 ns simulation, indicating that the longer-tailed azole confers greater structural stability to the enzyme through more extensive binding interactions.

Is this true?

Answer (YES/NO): NO